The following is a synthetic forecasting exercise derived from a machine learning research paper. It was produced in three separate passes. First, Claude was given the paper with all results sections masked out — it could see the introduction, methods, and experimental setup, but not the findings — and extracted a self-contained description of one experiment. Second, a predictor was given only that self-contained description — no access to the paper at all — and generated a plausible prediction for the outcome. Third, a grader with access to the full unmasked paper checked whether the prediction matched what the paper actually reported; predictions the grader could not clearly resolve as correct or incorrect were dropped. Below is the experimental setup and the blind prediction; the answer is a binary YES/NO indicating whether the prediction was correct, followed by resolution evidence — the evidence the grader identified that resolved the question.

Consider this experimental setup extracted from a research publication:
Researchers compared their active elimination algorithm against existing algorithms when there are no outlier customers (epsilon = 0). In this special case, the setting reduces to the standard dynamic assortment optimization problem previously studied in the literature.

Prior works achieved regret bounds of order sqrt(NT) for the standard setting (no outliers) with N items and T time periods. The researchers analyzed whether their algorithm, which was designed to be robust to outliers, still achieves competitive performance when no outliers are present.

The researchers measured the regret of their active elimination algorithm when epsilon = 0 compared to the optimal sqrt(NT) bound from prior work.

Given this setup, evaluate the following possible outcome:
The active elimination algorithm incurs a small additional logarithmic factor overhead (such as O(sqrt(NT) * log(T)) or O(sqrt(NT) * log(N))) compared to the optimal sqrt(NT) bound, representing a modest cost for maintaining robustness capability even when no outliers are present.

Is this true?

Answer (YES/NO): NO